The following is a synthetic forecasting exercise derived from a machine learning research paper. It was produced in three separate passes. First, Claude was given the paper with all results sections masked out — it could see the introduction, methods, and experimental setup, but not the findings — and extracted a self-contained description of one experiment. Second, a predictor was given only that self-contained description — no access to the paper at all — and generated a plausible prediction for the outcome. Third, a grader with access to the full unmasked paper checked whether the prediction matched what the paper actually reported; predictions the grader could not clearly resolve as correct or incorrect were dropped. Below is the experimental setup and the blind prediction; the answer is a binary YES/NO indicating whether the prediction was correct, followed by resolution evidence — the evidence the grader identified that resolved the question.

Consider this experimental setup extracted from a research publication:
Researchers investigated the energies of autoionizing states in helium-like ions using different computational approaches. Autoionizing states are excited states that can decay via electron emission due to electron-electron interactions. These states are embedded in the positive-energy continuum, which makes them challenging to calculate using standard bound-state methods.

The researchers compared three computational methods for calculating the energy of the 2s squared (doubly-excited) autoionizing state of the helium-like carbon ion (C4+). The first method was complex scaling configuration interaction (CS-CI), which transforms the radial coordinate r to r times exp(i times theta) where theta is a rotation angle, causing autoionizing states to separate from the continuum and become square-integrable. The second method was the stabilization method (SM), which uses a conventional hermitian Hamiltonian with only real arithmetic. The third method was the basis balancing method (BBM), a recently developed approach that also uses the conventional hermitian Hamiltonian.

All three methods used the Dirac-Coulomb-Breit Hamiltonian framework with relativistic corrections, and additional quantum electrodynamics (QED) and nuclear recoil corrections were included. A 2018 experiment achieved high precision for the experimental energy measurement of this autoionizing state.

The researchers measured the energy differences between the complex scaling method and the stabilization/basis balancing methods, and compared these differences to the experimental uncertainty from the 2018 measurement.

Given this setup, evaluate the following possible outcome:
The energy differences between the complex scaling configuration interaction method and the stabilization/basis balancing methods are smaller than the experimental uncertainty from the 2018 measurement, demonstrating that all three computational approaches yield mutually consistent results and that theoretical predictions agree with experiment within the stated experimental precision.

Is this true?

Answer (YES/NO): NO